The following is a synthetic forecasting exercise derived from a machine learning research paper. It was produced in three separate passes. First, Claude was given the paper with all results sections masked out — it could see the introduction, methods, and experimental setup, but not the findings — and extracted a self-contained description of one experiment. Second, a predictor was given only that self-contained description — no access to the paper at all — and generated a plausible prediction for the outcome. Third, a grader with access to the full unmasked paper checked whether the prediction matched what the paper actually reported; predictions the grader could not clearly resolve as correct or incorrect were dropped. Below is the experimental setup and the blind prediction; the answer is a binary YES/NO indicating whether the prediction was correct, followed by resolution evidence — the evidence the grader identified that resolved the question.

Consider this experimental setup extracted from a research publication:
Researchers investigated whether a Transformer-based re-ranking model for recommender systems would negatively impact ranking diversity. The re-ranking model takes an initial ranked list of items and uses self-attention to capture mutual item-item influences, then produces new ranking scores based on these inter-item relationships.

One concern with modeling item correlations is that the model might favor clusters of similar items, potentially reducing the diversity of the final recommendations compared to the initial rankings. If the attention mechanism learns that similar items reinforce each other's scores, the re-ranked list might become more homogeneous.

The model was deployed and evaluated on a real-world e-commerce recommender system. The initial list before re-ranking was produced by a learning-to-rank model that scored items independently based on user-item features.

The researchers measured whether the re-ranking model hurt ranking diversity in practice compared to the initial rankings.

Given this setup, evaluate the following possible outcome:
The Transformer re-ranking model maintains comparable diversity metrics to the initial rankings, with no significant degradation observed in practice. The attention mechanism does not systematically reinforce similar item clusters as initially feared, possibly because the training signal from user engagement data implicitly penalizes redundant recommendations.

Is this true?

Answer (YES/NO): YES